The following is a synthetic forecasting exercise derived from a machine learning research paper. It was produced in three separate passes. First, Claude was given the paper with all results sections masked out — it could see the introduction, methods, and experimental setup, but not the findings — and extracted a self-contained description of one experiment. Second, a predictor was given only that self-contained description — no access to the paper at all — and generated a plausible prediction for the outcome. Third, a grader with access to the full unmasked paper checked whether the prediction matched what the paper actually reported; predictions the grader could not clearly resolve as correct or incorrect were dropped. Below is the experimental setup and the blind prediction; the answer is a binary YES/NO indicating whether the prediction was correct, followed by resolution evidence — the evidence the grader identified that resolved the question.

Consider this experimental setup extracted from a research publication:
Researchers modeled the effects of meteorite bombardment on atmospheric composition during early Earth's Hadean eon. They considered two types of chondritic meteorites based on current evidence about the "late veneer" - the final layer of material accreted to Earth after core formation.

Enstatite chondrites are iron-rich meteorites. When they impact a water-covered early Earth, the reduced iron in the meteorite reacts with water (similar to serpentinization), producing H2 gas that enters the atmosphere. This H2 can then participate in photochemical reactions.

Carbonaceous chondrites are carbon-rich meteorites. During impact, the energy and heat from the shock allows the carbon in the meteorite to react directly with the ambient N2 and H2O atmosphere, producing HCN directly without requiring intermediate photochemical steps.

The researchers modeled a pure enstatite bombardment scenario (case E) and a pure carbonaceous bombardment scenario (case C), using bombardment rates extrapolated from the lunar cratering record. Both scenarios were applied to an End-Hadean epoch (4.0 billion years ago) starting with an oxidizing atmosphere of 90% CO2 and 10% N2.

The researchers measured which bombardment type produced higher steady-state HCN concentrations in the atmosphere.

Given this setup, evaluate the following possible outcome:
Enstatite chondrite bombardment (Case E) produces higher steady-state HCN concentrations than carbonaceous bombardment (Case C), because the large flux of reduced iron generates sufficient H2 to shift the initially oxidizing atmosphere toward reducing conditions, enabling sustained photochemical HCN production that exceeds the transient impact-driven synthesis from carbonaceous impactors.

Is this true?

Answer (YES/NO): NO